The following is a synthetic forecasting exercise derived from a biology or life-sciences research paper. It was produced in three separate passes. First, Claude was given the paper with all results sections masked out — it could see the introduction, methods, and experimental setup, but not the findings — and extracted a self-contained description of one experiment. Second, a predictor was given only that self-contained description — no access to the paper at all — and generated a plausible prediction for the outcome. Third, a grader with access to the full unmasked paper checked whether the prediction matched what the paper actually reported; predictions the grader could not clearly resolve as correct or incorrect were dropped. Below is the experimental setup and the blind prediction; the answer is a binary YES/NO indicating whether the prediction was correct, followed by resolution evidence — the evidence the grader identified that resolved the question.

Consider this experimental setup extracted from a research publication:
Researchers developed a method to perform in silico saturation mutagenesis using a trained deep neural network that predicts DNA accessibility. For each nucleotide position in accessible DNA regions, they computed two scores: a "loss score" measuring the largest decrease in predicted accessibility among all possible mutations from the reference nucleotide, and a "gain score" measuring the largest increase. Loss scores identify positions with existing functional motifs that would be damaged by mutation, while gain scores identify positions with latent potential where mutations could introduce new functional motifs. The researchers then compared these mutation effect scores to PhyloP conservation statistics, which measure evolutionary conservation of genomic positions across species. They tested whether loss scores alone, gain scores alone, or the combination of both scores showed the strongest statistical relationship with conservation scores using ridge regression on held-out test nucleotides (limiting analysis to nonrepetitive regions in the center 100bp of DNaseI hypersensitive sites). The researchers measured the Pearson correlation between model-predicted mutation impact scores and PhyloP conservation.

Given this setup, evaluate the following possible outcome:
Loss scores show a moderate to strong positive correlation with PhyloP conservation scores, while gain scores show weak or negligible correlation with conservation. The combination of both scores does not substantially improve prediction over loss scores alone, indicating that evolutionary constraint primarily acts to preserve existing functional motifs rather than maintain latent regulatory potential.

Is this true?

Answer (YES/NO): NO